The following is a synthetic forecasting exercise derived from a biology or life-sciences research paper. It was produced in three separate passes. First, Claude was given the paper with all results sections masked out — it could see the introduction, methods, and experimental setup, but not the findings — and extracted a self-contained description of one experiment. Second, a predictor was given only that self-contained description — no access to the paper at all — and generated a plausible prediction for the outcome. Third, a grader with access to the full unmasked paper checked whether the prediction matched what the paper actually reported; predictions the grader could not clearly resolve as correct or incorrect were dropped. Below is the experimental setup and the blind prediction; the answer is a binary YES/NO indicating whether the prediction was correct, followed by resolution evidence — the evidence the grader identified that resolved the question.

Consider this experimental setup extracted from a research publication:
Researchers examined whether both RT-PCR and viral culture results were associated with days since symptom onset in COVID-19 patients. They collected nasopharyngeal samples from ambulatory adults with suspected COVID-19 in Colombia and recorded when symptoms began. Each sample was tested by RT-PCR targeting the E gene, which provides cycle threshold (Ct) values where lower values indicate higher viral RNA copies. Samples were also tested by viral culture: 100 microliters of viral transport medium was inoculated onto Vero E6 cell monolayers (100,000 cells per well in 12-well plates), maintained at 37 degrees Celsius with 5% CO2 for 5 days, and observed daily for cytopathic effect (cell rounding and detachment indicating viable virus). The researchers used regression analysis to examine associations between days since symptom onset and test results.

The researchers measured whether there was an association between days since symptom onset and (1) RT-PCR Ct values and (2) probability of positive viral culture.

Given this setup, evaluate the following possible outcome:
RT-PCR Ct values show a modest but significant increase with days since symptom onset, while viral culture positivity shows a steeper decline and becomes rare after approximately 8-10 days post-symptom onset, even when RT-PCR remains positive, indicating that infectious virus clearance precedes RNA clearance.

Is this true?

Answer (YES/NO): NO